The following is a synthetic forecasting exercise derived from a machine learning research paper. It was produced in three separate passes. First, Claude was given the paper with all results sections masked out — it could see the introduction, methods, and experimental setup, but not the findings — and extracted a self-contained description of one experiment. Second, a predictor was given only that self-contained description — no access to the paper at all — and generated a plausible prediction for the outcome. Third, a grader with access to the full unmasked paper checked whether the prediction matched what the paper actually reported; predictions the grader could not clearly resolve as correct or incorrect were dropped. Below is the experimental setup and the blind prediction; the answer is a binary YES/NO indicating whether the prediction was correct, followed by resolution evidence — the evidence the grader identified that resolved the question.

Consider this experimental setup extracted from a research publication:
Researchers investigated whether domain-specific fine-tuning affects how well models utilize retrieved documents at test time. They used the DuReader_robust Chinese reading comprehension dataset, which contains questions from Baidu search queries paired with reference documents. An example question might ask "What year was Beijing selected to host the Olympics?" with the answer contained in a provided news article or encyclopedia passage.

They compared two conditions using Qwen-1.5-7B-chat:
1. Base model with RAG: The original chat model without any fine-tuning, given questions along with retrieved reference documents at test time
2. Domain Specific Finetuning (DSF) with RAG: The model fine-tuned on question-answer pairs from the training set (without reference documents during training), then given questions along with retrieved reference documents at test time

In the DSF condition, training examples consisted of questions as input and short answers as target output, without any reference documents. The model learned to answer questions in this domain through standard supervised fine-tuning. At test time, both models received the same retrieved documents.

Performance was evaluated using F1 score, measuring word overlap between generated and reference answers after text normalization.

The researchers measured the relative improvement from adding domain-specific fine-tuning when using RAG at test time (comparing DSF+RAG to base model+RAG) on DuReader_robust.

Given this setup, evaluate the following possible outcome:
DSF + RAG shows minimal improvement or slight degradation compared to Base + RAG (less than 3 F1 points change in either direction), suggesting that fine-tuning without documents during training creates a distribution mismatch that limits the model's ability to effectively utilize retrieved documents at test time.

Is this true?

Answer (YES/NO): NO